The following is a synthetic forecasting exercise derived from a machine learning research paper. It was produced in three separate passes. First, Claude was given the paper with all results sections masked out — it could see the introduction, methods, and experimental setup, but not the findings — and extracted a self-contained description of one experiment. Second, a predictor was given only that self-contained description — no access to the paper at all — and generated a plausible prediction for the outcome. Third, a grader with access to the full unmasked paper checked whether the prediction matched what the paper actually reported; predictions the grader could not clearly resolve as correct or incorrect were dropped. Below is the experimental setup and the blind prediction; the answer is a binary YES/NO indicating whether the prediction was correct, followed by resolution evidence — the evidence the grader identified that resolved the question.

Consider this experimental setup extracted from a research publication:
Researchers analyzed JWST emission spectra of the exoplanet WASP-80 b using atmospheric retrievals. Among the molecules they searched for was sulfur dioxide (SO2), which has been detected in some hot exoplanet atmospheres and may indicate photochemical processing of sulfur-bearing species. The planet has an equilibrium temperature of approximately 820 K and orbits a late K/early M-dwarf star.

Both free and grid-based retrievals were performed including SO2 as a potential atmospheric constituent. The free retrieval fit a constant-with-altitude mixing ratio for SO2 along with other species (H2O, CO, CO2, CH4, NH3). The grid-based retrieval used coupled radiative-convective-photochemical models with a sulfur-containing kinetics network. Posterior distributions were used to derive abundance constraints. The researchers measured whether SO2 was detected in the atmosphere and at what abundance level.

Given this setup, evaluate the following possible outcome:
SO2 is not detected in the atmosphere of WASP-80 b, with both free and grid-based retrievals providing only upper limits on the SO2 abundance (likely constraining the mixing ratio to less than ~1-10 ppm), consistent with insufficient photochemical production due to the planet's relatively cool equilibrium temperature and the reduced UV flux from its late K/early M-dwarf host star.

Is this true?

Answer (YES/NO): YES